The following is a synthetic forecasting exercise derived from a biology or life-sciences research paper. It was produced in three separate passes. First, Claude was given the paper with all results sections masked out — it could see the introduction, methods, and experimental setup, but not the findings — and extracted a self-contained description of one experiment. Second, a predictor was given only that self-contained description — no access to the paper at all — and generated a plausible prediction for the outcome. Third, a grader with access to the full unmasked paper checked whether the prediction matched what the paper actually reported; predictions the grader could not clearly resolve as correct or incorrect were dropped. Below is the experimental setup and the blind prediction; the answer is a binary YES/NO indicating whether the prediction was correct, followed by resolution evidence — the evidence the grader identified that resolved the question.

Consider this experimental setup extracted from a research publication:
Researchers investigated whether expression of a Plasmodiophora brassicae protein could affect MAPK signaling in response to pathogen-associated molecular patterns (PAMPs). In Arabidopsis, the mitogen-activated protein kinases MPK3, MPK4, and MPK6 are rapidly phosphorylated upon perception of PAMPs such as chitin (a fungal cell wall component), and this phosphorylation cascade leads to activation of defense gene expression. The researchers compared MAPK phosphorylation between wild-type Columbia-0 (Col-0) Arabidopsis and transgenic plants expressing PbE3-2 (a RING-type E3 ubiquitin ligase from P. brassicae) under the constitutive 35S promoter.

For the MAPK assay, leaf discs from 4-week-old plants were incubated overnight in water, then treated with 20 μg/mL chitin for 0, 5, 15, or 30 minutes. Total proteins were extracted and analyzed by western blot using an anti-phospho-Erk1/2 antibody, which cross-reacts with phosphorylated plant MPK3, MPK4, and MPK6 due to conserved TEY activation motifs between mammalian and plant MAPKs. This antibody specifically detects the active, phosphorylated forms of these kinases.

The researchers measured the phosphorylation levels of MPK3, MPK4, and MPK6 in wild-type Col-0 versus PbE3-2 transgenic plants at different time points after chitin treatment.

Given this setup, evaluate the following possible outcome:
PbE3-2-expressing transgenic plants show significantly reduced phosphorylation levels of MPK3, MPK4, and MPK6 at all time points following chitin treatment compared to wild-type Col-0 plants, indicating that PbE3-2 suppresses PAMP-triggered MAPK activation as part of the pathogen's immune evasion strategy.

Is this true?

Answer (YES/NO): NO